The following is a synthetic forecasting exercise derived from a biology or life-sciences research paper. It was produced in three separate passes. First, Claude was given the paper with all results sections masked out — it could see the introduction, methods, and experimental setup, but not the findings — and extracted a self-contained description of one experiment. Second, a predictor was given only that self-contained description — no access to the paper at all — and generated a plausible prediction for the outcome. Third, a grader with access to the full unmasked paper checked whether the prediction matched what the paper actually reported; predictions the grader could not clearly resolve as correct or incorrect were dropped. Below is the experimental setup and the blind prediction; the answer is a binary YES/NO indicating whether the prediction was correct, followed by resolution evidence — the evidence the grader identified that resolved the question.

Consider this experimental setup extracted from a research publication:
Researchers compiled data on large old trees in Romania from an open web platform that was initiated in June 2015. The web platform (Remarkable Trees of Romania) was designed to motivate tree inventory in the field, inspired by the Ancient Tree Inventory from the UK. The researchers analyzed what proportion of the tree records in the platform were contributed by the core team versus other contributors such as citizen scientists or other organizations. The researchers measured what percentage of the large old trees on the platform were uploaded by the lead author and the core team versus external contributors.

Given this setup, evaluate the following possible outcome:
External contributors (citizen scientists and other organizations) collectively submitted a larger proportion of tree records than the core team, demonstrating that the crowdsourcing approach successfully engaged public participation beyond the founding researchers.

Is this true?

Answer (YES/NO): NO